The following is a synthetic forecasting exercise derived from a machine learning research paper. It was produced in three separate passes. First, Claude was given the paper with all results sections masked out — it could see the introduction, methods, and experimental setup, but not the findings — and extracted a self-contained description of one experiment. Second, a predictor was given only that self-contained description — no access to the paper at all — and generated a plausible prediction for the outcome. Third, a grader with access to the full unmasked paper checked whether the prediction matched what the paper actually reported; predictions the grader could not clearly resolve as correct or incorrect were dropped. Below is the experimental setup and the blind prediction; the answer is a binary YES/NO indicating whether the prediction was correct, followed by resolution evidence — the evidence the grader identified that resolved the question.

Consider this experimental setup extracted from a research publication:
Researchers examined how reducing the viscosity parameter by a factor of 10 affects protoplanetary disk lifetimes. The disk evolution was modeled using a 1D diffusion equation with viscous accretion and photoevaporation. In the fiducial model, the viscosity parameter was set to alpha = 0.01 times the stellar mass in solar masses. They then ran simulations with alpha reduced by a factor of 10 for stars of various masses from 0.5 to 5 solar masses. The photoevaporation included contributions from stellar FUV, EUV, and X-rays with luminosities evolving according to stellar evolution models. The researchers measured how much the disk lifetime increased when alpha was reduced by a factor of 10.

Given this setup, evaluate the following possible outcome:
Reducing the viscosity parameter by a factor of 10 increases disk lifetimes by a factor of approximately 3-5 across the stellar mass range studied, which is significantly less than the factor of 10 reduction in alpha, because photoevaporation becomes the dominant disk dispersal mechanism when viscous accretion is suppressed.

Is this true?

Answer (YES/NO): NO